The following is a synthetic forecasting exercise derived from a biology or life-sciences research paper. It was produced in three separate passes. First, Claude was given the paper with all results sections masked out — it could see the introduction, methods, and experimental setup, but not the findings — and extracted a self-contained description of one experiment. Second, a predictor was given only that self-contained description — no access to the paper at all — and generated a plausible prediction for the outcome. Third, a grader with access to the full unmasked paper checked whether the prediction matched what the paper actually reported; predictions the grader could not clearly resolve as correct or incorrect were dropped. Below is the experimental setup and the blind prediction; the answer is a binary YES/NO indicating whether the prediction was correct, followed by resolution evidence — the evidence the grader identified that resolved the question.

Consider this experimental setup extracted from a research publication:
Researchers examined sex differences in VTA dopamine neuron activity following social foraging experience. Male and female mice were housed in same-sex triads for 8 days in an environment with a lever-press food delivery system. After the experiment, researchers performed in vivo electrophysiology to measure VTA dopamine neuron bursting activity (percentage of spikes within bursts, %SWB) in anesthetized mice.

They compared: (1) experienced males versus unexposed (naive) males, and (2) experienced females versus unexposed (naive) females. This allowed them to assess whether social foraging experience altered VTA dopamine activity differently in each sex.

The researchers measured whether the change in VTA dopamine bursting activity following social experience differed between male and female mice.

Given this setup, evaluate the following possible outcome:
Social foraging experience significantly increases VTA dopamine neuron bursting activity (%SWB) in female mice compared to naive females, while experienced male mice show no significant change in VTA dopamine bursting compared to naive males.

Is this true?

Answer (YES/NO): NO